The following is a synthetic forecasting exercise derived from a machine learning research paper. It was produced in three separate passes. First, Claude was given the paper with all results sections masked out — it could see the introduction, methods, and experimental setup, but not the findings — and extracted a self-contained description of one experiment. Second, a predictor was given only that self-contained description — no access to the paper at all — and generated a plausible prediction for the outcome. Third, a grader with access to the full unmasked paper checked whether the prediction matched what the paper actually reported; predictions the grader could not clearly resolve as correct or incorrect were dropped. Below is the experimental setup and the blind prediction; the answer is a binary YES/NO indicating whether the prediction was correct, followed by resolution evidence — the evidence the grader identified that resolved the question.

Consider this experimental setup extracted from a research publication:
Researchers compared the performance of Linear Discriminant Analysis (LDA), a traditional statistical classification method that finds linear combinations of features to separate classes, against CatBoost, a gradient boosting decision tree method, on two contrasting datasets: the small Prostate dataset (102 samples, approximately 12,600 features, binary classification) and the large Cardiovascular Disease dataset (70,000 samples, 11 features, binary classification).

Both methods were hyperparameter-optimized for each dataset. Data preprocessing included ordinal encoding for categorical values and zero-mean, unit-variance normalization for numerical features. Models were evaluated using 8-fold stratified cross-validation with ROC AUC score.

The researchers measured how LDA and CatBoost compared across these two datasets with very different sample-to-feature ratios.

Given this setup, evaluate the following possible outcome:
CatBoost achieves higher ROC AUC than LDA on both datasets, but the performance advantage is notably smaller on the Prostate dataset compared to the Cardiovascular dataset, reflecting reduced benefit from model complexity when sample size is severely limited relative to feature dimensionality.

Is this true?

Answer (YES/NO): YES